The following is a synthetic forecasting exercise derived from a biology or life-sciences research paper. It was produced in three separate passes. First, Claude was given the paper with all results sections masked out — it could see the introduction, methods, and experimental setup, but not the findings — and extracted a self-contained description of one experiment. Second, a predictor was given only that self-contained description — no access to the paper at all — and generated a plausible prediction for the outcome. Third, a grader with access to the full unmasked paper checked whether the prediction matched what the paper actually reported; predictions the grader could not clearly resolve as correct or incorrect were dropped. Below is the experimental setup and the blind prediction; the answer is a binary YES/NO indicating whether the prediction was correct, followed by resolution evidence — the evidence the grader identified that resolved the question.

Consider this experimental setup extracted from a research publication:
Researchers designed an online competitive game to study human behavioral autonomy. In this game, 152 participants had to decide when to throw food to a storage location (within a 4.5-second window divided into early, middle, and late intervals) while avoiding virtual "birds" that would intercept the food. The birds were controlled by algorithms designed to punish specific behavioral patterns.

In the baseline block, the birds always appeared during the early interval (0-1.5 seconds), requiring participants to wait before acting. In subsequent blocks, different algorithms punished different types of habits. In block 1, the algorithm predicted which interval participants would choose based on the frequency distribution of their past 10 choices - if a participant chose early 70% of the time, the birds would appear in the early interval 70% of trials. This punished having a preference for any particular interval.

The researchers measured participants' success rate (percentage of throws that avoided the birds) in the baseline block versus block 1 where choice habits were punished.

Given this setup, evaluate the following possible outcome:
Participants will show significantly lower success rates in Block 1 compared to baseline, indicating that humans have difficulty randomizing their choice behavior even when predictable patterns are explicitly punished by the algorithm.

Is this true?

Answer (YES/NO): NO